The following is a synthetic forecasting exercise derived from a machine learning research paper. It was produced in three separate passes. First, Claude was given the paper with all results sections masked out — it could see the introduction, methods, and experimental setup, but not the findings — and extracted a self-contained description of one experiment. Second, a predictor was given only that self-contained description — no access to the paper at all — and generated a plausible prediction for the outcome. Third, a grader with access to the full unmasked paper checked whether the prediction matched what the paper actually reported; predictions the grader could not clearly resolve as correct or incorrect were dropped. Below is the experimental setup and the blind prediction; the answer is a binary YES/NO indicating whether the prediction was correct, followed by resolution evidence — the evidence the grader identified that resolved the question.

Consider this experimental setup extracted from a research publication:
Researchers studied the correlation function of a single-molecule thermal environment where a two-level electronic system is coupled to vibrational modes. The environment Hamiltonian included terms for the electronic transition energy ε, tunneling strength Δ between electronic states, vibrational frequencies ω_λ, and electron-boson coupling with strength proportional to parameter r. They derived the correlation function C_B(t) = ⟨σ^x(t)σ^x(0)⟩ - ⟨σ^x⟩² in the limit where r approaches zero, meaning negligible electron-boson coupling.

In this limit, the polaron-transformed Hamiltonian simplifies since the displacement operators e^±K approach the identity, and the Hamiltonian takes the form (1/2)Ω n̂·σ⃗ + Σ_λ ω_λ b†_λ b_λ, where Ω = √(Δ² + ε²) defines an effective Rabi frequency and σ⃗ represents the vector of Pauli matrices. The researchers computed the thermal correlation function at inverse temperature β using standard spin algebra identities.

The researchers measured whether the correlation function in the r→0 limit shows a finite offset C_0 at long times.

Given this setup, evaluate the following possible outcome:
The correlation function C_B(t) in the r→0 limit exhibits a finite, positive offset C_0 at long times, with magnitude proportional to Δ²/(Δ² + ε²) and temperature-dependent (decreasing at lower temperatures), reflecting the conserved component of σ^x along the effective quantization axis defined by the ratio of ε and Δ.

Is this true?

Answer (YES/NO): YES